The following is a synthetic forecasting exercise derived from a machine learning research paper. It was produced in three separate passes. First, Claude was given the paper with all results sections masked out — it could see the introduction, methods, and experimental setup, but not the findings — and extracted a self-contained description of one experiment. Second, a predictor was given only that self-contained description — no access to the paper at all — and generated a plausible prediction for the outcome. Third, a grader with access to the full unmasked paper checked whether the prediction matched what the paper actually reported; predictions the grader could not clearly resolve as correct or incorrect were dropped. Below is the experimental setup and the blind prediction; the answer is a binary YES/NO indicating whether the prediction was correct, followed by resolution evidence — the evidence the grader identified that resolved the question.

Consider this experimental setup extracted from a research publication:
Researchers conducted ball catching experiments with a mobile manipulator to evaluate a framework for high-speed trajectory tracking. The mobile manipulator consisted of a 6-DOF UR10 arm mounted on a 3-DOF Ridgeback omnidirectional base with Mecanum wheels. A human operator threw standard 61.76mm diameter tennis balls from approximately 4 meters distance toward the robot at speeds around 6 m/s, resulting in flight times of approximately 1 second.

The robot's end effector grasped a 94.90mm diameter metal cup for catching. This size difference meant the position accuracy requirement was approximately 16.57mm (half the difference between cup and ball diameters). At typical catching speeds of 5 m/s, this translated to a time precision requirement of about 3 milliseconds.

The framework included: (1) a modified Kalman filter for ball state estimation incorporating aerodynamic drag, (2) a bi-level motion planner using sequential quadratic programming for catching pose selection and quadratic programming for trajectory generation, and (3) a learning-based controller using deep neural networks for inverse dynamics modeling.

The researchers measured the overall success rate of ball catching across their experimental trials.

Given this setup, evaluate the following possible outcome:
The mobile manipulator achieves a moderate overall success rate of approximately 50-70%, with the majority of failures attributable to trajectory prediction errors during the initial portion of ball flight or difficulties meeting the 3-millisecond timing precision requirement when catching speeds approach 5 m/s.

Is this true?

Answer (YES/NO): NO